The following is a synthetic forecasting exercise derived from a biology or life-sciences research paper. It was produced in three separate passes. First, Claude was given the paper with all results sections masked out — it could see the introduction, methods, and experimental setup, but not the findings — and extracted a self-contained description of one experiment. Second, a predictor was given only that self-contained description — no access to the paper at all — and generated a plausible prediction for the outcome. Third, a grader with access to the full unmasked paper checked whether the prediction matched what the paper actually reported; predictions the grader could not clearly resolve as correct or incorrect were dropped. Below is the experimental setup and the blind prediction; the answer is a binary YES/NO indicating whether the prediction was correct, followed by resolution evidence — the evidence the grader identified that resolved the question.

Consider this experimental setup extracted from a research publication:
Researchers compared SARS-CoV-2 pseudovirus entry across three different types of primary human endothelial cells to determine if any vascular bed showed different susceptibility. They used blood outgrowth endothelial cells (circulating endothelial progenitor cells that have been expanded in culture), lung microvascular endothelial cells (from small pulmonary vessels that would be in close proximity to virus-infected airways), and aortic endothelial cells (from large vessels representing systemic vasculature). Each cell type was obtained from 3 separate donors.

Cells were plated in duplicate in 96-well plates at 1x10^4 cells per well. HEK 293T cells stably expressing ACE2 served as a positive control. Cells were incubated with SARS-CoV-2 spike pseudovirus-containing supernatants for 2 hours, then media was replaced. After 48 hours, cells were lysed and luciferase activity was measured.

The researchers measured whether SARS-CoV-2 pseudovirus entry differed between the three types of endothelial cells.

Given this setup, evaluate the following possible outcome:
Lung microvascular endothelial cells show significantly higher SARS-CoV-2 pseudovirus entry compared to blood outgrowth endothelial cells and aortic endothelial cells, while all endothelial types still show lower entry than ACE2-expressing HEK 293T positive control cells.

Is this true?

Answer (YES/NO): NO